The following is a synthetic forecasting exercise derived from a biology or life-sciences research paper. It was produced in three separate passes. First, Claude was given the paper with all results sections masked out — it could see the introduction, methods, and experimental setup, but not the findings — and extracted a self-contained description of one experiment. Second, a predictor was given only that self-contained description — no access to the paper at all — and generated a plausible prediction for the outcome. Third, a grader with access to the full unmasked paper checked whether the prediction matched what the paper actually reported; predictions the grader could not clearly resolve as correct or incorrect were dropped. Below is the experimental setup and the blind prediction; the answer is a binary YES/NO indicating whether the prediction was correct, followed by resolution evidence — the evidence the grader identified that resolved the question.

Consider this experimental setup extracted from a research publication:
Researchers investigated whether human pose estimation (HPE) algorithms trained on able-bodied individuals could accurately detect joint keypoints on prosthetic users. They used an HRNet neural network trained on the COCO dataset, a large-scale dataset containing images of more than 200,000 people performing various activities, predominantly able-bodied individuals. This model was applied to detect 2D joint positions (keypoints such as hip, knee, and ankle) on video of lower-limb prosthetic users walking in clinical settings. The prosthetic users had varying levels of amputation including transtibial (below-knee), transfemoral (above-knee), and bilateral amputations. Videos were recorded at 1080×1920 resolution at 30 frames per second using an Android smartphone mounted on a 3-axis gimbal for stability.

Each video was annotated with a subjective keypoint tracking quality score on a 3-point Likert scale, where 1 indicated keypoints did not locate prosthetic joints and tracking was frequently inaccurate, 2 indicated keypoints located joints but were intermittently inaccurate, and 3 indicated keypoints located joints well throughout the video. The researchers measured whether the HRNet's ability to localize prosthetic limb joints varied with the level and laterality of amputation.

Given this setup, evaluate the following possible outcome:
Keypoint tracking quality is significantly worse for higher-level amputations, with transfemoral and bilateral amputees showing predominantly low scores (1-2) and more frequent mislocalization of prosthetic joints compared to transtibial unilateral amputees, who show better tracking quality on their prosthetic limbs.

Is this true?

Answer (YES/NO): YES